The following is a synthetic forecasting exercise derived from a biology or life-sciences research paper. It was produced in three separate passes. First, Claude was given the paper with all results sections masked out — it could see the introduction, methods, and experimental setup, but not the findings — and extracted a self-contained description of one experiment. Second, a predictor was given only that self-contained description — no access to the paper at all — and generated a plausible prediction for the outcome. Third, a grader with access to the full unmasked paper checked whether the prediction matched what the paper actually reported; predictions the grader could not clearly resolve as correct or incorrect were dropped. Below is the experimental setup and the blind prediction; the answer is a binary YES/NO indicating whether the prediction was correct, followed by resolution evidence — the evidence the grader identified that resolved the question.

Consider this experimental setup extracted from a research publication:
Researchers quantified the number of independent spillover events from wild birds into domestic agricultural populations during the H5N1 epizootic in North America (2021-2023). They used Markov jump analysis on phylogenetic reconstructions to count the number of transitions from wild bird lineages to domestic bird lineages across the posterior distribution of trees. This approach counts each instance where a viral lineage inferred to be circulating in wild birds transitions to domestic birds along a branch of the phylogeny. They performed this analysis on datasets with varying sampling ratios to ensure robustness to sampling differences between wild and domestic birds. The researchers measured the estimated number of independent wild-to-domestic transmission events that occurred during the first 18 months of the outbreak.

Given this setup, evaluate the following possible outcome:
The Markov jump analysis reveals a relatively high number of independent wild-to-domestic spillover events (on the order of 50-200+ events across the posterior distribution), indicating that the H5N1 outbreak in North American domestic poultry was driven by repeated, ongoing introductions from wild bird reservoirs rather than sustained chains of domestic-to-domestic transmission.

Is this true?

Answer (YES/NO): YES